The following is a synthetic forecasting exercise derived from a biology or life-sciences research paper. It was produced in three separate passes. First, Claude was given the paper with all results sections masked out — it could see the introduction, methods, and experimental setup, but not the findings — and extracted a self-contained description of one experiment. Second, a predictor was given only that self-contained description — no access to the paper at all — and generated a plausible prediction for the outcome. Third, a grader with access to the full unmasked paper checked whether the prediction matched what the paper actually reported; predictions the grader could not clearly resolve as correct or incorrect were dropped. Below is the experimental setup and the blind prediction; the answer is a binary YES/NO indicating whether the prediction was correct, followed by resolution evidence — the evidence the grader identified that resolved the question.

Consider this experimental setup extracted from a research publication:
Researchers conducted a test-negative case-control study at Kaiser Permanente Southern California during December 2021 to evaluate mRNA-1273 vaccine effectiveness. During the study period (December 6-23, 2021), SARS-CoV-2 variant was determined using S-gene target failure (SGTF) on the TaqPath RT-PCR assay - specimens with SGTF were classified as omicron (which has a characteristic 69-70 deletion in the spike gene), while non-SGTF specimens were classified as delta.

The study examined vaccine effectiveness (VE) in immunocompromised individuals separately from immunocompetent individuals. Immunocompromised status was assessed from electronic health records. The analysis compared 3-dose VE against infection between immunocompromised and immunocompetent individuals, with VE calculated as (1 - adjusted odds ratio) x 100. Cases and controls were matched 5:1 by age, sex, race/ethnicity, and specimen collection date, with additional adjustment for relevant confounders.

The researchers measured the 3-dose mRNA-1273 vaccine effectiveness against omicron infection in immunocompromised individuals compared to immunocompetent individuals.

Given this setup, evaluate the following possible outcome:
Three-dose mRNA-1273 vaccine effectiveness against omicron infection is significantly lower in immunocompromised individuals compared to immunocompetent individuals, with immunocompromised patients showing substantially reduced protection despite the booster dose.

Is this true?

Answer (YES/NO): YES